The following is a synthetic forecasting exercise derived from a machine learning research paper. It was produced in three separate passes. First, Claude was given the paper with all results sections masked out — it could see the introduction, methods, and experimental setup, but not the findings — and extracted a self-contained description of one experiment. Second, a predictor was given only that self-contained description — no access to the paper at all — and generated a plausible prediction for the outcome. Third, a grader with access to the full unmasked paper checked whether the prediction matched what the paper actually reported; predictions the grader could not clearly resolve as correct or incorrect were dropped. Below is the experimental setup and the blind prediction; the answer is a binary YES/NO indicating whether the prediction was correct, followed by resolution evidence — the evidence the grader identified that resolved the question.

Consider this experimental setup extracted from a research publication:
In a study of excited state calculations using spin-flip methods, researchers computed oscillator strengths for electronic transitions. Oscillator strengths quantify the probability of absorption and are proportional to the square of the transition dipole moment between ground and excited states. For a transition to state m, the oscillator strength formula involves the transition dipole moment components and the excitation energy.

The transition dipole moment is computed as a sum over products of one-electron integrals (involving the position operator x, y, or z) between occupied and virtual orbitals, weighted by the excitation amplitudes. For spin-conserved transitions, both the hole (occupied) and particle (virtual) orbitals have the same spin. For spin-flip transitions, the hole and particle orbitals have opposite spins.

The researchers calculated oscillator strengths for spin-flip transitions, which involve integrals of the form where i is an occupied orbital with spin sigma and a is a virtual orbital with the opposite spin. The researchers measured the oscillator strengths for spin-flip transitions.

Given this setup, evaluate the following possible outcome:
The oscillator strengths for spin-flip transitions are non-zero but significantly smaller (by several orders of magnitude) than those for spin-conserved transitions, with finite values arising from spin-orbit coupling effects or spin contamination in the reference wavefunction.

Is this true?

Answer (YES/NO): NO